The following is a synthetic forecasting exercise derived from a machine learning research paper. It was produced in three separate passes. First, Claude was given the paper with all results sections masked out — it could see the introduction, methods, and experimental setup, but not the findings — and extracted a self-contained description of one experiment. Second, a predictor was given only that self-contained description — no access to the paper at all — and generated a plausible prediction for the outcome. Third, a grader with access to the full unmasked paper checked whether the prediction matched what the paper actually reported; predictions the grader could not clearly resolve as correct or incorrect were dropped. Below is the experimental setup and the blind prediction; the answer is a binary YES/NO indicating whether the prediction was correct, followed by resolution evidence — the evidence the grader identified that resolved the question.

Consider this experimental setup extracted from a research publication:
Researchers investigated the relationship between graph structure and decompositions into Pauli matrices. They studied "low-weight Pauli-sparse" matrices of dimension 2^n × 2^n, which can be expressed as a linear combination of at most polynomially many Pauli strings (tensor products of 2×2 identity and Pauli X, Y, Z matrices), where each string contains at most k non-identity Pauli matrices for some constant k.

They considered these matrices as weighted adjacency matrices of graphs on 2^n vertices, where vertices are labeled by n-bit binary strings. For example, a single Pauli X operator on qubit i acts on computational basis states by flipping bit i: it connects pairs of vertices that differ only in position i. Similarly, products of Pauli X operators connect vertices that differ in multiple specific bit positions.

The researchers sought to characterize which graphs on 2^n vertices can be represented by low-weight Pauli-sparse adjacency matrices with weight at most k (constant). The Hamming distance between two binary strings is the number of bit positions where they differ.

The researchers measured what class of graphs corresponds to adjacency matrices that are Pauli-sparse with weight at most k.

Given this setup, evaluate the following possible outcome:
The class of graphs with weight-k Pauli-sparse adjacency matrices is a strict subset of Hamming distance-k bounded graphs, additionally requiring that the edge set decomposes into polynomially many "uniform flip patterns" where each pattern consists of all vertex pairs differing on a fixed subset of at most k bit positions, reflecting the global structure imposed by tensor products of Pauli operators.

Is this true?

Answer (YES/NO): YES